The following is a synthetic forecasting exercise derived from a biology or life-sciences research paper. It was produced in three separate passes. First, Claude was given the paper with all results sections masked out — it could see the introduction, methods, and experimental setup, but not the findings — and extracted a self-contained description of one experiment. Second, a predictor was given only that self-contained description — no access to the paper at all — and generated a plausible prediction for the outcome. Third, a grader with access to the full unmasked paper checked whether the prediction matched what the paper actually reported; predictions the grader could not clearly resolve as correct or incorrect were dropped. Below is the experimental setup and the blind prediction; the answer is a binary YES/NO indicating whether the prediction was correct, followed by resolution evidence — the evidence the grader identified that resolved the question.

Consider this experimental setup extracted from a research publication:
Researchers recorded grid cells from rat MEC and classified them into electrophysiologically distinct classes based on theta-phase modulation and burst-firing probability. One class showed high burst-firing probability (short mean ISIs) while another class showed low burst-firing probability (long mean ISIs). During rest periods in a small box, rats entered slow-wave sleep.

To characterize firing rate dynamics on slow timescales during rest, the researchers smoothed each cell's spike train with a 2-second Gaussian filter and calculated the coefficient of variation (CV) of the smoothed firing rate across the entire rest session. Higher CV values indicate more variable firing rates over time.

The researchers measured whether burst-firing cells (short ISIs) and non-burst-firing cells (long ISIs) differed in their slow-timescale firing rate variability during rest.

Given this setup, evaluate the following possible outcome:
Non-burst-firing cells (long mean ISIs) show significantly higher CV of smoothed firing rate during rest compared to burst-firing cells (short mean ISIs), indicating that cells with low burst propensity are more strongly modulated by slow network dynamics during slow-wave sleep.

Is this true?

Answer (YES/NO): NO